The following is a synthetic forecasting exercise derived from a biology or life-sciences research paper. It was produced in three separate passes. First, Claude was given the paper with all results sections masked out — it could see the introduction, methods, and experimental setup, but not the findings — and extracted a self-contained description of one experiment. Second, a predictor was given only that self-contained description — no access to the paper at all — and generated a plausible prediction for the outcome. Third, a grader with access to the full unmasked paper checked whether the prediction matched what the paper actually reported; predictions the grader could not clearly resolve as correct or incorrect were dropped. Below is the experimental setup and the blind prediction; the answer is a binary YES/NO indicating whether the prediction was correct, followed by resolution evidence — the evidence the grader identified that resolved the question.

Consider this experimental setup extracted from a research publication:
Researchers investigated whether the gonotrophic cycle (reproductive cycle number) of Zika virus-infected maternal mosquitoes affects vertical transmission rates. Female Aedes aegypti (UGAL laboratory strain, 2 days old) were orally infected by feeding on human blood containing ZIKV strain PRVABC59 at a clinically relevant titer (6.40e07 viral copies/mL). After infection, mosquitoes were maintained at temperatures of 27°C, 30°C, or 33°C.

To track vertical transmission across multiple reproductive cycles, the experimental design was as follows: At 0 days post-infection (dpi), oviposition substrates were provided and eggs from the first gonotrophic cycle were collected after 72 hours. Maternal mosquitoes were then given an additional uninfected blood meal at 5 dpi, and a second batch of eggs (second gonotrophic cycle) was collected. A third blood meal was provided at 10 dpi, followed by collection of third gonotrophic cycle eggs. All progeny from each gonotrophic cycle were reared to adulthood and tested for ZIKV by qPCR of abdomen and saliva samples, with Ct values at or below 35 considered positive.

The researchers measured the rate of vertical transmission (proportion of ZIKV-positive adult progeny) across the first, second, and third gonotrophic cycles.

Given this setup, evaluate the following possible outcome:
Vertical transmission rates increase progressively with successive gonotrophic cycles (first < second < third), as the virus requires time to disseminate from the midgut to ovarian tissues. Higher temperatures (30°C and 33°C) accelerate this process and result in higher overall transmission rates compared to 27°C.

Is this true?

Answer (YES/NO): NO